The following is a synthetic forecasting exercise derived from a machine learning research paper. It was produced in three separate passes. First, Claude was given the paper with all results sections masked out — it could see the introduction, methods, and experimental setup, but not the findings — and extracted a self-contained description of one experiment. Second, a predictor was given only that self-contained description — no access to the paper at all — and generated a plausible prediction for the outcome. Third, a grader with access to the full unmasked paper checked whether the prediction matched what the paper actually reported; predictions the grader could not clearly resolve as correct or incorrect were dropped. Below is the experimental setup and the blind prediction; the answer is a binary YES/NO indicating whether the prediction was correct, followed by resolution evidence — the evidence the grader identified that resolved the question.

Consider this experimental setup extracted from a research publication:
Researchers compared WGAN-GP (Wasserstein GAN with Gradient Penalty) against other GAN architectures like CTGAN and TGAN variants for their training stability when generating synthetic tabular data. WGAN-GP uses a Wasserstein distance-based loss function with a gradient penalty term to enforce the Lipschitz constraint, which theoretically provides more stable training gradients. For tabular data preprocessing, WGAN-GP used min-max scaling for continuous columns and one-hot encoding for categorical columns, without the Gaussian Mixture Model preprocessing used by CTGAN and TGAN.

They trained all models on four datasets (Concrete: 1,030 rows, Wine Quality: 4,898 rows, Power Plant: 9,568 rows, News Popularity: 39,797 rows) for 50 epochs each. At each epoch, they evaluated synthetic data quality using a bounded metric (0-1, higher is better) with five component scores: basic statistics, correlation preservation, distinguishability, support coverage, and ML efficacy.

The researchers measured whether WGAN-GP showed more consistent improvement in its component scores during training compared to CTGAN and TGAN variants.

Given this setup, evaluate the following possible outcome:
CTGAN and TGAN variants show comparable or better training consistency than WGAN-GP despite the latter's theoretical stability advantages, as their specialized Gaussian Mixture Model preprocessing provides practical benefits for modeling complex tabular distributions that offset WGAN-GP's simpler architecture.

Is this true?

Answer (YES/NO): NO